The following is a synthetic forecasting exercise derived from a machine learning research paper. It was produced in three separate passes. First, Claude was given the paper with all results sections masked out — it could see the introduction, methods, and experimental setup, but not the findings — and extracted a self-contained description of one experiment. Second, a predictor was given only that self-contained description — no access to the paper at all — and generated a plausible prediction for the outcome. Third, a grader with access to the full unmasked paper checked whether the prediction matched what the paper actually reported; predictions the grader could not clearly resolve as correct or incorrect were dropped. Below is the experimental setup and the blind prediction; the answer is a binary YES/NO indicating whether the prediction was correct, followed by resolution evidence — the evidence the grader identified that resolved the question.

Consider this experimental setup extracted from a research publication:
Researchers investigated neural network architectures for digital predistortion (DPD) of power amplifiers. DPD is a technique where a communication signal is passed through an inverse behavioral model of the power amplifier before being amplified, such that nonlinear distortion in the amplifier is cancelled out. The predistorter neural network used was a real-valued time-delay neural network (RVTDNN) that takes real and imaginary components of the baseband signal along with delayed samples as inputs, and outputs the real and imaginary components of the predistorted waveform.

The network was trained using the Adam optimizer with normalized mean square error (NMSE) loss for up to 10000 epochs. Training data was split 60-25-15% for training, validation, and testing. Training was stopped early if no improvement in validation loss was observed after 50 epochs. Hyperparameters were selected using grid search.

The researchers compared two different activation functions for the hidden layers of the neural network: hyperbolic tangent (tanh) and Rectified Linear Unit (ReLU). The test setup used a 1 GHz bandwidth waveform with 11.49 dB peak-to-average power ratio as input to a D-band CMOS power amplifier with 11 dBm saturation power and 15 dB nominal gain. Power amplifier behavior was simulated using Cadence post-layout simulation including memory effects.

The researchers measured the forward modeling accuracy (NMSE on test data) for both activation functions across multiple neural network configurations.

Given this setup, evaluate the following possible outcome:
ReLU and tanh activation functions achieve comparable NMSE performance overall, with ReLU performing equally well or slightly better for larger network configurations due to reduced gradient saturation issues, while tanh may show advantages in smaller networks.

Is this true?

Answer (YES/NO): NO